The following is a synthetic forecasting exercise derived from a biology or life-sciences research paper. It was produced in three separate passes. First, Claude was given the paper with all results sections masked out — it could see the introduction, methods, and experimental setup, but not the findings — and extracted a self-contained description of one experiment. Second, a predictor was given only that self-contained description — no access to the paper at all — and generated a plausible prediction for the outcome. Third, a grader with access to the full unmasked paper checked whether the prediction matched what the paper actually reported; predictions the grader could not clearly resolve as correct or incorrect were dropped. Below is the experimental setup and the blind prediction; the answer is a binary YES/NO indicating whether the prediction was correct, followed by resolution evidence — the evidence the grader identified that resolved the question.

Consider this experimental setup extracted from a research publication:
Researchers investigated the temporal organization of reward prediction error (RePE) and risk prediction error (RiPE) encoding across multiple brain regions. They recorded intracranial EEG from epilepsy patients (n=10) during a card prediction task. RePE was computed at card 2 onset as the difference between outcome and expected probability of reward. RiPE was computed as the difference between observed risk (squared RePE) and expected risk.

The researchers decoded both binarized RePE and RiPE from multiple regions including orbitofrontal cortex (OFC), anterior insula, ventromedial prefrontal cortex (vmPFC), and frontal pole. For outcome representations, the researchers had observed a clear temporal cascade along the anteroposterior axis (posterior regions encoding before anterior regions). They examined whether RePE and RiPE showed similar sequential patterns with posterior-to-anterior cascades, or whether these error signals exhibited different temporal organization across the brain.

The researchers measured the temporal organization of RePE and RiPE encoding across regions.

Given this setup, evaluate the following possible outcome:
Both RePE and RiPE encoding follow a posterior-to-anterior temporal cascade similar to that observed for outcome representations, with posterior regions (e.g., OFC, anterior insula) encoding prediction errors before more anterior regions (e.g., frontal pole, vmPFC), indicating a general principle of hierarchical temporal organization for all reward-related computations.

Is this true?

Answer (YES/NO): NO